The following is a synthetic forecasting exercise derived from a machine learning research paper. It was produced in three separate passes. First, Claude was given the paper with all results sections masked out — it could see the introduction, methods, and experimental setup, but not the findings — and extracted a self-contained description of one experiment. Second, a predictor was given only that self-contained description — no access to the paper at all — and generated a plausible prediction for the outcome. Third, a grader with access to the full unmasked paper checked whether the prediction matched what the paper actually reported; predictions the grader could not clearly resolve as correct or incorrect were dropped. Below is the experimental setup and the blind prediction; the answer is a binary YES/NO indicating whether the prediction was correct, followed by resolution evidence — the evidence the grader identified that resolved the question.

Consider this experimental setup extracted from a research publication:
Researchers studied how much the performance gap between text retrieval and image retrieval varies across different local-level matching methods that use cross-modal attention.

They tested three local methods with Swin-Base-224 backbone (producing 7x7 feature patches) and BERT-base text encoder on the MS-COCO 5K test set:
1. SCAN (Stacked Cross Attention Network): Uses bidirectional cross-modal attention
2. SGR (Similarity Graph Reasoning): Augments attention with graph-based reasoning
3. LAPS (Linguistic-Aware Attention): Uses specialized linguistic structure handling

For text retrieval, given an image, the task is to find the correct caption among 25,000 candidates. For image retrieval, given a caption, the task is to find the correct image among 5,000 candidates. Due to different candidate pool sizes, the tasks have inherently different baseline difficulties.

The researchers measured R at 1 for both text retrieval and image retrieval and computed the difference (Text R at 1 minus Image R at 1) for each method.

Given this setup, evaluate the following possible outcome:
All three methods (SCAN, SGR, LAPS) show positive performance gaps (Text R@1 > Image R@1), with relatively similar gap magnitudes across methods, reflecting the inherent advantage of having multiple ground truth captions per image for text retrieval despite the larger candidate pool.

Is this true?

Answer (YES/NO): YES